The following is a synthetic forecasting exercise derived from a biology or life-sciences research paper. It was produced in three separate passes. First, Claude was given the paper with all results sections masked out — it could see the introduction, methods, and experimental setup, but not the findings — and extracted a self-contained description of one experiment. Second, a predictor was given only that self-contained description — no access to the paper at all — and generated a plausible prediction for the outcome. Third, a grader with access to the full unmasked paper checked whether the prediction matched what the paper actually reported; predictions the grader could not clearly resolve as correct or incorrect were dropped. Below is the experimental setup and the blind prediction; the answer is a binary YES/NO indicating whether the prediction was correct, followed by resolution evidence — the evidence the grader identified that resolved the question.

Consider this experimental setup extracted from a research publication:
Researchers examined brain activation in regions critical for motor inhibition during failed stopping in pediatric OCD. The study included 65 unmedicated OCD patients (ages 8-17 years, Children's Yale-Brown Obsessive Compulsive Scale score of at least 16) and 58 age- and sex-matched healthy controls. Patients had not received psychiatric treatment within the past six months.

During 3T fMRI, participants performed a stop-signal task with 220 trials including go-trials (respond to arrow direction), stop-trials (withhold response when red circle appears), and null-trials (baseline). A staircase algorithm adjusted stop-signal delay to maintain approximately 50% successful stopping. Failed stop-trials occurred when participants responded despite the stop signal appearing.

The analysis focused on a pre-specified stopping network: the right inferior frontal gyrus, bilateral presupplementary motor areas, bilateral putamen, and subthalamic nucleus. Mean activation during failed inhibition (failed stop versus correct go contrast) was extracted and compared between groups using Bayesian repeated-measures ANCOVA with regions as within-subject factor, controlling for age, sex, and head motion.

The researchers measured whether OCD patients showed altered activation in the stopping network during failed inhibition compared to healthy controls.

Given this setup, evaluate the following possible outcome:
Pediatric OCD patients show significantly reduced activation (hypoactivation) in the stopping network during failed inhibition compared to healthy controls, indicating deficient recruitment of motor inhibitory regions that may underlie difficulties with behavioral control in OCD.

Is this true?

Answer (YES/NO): NO